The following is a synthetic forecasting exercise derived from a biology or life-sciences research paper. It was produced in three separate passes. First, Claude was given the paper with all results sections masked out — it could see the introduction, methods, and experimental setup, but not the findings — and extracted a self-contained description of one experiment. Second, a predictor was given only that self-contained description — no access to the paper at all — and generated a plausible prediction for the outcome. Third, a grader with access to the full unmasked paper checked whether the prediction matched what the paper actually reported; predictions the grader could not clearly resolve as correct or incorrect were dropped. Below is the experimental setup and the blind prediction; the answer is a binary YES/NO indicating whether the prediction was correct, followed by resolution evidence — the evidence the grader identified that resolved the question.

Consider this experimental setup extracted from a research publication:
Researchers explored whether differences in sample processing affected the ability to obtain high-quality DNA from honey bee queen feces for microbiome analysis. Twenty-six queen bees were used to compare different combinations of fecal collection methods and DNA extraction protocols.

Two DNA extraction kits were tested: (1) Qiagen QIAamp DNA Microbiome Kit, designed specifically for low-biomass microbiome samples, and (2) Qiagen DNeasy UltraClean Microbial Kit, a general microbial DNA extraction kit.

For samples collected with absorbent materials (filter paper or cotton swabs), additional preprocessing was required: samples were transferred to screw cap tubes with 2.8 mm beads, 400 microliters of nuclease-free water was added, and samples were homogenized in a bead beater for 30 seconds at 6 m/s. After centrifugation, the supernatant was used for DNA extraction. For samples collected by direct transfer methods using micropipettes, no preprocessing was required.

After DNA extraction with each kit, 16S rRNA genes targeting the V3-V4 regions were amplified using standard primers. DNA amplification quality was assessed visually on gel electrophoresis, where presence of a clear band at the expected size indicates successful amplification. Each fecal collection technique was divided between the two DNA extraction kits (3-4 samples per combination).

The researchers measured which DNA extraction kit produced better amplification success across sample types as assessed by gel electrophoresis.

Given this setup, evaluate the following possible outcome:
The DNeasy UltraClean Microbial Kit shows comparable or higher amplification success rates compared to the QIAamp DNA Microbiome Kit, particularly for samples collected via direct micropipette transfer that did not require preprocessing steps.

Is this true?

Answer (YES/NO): NO